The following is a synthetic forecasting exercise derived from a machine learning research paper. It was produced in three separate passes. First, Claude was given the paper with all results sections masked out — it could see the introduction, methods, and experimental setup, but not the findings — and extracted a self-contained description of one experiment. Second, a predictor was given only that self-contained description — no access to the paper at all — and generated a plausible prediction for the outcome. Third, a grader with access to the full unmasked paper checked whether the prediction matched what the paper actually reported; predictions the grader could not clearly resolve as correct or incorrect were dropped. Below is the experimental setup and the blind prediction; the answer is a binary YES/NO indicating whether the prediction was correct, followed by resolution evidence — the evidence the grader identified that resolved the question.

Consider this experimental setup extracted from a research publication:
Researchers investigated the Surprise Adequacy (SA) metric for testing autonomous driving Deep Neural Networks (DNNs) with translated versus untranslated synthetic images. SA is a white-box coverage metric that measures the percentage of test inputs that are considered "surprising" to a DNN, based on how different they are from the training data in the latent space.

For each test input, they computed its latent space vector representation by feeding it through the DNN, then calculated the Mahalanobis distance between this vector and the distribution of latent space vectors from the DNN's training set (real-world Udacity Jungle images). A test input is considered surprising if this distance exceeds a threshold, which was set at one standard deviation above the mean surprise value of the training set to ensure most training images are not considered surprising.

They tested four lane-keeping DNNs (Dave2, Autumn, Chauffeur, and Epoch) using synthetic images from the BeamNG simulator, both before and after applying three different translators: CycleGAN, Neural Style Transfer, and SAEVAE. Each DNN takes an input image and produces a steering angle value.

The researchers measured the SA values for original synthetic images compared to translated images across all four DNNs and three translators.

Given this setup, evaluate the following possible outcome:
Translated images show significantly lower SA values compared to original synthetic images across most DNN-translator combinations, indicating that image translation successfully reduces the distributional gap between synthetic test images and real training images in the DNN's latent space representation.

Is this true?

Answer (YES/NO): NO